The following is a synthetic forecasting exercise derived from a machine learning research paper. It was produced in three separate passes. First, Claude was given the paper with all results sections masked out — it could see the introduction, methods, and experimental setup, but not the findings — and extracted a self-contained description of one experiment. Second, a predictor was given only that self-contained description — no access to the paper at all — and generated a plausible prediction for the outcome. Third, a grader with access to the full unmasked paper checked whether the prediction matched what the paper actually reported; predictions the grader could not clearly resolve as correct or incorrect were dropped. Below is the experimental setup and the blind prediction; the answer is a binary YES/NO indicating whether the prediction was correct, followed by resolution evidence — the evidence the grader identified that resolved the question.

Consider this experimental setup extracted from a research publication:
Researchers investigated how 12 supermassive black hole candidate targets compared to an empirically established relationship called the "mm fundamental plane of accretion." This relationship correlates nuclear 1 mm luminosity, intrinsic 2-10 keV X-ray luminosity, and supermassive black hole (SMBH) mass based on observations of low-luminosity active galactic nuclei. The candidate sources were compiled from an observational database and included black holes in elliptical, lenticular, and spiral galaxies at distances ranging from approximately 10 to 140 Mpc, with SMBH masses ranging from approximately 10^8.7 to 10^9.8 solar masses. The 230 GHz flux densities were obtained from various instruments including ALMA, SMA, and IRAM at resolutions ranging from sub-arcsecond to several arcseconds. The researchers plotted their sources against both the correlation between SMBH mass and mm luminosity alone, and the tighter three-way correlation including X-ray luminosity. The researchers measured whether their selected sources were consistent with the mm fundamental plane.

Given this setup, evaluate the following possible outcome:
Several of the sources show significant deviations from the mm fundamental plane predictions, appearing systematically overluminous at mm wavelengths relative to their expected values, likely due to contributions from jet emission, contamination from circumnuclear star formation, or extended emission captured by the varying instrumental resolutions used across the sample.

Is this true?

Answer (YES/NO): NO